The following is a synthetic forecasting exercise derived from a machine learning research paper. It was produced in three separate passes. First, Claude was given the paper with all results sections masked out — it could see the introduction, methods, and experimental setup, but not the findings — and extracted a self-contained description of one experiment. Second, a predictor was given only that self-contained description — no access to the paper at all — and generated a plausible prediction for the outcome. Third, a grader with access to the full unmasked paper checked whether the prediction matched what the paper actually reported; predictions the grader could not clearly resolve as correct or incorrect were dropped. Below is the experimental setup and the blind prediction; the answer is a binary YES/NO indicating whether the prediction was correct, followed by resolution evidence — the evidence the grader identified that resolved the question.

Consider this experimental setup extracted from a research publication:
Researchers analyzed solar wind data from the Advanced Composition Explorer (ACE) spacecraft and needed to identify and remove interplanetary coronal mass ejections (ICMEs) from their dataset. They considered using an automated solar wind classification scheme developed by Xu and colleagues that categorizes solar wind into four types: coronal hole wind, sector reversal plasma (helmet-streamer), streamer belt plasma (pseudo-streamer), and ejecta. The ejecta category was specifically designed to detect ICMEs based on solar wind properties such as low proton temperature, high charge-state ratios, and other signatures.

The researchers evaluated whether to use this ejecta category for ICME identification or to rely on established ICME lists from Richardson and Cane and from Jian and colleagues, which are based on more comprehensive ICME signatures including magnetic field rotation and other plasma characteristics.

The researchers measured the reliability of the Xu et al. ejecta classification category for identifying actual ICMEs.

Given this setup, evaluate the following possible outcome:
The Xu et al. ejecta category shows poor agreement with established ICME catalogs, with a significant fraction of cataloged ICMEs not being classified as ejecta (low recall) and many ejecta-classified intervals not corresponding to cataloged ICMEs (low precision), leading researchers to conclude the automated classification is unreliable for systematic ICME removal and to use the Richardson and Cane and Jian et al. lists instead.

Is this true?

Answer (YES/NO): NO